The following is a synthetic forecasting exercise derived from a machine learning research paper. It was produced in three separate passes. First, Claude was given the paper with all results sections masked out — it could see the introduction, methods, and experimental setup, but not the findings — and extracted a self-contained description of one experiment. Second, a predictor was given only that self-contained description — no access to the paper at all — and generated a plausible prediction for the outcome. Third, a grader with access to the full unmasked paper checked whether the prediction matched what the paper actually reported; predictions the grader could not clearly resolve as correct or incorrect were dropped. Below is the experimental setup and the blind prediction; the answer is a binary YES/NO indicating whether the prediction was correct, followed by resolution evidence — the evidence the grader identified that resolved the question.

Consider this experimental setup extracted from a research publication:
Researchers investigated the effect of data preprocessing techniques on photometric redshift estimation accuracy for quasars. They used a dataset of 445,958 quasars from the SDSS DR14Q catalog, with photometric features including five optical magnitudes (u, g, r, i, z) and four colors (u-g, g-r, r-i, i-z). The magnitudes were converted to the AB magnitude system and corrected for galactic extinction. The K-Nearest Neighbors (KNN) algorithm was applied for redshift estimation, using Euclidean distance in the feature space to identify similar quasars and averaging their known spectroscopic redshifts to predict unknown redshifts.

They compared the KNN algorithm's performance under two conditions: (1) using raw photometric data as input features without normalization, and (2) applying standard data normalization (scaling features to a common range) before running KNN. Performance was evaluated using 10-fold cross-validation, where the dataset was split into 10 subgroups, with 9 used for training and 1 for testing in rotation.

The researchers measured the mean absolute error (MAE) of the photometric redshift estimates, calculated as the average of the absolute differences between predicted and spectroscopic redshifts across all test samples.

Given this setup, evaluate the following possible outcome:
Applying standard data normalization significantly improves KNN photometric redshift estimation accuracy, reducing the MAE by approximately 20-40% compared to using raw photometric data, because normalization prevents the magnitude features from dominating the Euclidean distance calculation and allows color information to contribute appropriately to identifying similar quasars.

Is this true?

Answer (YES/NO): NO